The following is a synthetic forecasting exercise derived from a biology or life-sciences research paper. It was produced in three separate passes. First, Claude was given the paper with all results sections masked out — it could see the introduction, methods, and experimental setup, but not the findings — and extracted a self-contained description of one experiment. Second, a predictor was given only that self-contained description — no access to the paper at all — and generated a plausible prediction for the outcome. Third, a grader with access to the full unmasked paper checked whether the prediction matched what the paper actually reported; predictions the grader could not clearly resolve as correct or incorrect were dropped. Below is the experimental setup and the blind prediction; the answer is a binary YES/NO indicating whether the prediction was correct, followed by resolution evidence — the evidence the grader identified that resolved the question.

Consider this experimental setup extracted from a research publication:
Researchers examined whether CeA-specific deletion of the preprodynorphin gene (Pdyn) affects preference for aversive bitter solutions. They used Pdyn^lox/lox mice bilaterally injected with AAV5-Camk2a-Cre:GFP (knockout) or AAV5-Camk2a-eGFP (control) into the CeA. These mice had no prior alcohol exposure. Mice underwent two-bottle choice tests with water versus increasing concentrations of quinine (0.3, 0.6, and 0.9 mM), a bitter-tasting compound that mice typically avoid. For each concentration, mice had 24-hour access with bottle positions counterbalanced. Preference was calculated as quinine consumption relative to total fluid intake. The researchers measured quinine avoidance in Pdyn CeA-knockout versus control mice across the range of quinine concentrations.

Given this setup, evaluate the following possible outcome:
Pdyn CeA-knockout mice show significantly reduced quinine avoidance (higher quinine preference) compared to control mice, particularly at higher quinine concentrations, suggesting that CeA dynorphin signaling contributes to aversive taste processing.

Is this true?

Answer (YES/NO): NO